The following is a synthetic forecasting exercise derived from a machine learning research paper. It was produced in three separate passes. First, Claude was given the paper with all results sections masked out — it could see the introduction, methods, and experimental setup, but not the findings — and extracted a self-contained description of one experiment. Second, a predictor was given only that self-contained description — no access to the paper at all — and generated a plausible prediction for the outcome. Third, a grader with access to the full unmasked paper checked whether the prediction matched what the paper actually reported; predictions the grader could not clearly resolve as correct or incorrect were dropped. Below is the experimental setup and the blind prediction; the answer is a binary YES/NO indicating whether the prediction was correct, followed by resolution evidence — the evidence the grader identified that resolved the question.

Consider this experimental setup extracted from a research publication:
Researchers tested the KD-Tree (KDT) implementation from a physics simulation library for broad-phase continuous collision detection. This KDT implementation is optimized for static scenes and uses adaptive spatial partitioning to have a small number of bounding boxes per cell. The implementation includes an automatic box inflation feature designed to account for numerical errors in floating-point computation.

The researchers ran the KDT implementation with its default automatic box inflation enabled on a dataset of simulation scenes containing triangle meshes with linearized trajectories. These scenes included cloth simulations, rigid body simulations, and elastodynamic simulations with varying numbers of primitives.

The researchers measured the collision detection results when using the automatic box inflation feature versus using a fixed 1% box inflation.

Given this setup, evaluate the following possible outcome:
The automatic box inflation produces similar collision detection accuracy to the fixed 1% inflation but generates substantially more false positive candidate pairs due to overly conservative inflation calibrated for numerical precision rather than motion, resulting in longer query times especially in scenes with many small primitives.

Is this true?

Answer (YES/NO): NO